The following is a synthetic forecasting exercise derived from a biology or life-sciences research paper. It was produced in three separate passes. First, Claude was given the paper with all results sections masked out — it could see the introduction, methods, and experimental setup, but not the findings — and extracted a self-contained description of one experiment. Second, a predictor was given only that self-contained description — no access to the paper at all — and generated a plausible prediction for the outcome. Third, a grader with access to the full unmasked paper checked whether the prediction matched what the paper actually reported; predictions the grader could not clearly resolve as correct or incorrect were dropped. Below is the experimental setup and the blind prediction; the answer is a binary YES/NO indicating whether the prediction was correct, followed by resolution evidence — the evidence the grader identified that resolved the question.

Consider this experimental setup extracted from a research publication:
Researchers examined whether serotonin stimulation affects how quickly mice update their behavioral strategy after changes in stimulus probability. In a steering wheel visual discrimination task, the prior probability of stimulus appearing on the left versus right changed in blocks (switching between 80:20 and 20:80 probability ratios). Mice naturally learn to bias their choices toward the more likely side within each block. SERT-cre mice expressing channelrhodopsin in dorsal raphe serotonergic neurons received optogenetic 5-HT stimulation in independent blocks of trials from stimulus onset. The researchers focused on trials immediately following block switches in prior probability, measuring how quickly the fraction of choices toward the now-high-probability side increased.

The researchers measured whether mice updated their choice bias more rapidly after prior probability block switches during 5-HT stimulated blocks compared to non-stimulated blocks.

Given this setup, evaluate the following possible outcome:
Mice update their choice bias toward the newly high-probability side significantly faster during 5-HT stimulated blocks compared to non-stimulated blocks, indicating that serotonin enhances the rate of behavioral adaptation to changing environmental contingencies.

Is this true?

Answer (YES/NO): NO